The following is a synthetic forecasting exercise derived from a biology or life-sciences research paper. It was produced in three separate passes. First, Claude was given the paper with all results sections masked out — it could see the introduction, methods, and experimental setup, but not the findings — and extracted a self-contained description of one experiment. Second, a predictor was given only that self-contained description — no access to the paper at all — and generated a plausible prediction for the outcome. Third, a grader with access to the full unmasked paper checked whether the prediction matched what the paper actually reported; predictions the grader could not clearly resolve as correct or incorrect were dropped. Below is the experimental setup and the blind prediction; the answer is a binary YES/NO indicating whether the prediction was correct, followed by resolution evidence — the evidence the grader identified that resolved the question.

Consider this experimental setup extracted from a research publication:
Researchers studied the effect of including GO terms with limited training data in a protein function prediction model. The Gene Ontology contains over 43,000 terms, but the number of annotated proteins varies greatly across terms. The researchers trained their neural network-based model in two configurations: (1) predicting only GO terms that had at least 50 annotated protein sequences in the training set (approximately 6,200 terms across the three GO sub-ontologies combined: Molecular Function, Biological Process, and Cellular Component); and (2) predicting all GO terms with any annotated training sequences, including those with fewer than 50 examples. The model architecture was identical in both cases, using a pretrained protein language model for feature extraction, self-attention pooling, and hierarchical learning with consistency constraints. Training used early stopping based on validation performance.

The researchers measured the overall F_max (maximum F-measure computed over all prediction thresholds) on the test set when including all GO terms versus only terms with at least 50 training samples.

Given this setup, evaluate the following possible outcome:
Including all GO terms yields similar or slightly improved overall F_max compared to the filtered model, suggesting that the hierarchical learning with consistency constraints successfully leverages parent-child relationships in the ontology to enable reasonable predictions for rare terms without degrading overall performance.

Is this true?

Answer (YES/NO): NO